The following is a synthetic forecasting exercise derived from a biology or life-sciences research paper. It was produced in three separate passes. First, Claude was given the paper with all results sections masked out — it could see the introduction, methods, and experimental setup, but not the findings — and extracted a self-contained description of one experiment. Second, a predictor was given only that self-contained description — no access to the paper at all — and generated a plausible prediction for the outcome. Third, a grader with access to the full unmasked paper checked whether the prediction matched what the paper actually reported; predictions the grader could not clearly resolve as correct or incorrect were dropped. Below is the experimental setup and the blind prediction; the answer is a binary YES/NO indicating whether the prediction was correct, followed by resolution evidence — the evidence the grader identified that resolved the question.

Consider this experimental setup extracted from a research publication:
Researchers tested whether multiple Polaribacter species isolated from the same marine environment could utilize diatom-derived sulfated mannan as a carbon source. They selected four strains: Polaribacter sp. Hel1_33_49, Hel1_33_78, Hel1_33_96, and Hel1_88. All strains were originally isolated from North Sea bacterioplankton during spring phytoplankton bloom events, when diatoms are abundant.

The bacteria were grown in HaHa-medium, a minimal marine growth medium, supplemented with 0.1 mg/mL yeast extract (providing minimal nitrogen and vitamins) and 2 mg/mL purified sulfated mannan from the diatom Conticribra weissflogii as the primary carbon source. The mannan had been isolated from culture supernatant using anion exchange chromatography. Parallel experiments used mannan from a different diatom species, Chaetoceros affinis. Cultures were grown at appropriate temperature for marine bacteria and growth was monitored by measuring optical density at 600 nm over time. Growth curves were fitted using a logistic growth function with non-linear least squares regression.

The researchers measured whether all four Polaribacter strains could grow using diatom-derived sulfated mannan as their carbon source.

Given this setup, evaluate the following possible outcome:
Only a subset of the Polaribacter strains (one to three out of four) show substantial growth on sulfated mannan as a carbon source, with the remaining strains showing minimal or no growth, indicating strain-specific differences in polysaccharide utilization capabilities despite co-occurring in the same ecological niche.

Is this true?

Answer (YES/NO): YES